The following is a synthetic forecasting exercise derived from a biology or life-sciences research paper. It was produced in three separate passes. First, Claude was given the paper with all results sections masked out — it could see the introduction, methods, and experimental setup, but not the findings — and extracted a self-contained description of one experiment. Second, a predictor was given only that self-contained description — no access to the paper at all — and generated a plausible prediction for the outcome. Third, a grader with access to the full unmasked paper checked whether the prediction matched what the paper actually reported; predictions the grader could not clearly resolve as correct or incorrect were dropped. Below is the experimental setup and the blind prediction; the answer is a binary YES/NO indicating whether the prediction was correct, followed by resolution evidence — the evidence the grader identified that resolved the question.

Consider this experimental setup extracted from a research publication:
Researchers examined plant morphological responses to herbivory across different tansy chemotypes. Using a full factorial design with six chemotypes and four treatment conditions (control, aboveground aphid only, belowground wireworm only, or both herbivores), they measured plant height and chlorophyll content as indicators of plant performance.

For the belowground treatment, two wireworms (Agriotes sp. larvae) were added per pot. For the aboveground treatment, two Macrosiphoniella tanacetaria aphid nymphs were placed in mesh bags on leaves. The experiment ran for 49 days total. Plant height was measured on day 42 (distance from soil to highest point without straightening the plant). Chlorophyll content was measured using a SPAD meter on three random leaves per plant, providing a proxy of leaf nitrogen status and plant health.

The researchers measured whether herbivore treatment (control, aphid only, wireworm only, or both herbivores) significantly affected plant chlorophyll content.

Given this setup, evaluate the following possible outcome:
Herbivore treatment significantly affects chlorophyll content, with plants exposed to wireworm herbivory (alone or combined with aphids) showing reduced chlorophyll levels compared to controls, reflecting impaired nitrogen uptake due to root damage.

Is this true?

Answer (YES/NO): NO